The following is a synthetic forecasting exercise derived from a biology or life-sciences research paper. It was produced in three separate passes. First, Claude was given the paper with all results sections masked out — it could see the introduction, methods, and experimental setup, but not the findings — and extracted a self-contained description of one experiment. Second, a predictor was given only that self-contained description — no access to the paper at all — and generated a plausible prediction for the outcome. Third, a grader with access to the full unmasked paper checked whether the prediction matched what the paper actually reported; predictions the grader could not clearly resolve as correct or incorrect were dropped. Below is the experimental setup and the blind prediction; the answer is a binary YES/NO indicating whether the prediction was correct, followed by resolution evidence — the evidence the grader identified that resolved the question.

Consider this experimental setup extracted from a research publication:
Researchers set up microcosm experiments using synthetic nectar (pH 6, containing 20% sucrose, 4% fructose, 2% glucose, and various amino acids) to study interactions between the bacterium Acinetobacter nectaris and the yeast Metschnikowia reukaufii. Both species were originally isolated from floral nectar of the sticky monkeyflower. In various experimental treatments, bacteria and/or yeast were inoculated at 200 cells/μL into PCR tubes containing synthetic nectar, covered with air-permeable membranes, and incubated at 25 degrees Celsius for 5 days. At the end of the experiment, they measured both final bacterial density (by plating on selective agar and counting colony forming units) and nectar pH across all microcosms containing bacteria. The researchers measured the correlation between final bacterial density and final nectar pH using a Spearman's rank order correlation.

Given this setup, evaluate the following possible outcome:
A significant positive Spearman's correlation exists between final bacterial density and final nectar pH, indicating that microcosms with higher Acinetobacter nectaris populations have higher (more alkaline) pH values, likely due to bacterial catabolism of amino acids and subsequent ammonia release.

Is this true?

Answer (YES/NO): NO